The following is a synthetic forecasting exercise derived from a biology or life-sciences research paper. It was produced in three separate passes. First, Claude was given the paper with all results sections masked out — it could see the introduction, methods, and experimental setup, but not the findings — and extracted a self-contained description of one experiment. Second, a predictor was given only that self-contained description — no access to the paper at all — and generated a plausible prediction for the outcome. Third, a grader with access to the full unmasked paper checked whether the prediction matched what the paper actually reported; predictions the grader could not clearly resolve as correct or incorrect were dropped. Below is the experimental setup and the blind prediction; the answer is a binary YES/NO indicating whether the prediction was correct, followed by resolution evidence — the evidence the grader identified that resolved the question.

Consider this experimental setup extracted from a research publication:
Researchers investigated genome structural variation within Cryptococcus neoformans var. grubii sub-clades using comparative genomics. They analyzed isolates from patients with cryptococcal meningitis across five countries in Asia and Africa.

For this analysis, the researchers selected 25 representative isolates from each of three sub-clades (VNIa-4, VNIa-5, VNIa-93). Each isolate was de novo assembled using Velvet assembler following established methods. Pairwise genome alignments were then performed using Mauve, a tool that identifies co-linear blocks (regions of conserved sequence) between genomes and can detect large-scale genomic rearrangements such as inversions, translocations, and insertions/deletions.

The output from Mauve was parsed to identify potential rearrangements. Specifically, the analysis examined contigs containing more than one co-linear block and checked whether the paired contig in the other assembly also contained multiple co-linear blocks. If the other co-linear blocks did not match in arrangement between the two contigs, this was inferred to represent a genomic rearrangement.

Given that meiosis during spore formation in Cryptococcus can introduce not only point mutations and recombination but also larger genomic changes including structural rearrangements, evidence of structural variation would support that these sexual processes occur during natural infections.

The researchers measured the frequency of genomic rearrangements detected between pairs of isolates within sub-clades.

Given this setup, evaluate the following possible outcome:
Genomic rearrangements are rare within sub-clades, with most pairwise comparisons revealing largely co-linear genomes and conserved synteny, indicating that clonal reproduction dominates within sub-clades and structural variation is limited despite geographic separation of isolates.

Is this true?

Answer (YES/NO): YES